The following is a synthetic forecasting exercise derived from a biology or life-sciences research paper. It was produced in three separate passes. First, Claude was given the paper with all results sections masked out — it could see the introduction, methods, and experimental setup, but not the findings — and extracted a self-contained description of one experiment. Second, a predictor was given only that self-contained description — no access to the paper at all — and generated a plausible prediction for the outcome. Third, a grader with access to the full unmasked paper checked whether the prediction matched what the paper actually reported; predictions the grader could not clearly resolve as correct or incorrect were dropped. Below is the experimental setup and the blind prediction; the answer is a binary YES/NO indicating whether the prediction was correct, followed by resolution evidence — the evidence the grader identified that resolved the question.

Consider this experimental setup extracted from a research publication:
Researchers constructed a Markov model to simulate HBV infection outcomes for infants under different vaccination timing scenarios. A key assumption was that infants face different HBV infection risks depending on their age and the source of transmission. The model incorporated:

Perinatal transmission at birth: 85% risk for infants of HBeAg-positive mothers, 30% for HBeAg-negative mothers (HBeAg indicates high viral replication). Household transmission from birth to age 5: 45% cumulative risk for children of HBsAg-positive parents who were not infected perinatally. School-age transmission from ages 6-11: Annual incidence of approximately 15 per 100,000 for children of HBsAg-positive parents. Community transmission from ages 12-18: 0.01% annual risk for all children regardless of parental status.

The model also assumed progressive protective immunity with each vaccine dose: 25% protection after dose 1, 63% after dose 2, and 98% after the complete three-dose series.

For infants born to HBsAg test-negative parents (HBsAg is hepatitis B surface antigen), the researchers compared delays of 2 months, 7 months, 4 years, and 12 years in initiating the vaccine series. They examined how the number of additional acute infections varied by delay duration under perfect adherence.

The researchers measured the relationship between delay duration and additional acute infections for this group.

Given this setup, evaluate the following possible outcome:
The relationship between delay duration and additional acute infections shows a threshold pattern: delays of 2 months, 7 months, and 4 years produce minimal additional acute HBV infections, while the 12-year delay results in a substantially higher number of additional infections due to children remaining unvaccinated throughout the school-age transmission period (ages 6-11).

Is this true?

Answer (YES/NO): NO